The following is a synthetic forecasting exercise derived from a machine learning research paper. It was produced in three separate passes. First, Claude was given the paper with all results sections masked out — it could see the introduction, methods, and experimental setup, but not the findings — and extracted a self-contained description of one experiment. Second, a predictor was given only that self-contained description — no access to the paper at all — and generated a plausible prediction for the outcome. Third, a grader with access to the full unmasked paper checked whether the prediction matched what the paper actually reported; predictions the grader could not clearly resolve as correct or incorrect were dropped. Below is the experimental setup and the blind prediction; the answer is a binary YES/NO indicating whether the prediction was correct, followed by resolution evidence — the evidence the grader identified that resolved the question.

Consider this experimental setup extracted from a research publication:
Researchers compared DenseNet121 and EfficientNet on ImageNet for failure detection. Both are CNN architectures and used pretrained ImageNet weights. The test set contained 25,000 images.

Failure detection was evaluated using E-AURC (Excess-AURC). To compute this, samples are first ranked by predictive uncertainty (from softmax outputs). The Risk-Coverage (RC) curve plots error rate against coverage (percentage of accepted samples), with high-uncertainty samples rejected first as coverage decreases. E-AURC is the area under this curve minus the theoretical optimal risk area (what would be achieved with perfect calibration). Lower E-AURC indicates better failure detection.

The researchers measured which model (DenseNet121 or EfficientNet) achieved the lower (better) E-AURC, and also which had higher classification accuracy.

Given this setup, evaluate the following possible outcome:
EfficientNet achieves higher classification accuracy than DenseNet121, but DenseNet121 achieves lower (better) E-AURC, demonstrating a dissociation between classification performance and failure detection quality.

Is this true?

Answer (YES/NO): YES